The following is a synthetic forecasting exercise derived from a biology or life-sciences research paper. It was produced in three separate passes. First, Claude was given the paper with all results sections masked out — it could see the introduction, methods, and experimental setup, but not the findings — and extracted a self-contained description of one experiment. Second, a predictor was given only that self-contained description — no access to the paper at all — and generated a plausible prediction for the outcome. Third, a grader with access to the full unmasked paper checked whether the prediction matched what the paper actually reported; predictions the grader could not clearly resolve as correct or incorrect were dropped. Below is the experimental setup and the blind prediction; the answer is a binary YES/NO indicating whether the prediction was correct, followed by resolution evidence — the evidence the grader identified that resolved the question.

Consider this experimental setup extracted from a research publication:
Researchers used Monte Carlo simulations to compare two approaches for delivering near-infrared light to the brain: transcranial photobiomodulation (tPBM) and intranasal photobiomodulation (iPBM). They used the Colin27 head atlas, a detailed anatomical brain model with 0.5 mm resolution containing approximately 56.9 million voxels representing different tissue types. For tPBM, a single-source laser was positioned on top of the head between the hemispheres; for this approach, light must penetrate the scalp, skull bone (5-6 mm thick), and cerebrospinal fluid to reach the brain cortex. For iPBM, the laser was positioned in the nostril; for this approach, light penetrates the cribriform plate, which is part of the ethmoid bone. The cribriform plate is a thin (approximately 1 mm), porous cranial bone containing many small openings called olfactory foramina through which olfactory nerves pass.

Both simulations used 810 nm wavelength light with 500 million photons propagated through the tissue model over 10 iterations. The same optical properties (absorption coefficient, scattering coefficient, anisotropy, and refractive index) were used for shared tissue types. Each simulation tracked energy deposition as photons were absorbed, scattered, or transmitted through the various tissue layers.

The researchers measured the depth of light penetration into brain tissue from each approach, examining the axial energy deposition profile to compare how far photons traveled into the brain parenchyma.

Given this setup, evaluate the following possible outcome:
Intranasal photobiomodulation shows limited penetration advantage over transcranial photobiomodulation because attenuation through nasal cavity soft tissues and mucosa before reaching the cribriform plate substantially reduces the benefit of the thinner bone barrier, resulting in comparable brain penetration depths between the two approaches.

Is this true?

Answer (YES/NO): NO